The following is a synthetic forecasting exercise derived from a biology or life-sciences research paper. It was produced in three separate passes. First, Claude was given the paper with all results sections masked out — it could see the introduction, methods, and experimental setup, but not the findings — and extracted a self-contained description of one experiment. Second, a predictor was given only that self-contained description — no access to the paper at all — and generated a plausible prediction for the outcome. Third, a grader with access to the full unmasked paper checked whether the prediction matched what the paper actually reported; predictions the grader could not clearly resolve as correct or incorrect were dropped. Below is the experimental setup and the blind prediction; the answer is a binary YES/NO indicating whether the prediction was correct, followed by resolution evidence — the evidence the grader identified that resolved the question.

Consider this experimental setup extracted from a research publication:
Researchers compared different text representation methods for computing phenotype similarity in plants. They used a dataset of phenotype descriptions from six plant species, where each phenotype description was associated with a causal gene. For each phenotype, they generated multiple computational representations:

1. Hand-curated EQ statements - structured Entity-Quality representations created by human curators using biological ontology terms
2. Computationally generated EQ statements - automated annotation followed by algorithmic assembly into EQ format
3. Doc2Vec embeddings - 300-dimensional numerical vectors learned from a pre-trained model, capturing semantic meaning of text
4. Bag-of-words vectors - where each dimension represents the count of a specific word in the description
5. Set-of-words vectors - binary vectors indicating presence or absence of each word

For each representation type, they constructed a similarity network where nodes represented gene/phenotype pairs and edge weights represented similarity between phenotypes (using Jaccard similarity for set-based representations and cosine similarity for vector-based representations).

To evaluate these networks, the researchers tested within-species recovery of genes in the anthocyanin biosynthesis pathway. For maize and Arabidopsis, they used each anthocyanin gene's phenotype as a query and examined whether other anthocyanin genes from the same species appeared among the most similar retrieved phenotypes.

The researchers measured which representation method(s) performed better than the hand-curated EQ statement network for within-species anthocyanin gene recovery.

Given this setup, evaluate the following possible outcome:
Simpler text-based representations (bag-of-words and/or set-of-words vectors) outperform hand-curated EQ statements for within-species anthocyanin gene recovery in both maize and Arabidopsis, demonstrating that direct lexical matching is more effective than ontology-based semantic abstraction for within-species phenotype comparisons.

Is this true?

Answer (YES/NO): NO